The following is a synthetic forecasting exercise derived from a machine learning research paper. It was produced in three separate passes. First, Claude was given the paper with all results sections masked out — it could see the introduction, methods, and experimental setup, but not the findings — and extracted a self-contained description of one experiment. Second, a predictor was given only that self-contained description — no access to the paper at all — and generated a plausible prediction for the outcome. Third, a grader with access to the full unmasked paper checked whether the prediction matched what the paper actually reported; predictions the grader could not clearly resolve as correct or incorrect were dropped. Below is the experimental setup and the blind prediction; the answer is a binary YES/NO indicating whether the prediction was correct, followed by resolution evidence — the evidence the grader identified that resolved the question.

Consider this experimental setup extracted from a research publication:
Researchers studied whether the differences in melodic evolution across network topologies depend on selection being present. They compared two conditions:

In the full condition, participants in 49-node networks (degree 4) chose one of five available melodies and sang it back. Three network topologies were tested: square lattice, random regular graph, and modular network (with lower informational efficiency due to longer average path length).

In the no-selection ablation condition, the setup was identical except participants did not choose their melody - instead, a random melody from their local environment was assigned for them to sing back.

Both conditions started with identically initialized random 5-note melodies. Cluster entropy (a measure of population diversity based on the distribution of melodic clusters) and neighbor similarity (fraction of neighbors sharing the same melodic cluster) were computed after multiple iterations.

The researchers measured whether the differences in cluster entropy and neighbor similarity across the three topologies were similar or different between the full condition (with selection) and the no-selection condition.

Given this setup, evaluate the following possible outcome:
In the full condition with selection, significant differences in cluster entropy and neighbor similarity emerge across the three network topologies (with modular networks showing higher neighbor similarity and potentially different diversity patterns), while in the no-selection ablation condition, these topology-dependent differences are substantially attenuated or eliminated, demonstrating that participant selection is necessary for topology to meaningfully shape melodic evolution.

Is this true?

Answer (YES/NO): YES